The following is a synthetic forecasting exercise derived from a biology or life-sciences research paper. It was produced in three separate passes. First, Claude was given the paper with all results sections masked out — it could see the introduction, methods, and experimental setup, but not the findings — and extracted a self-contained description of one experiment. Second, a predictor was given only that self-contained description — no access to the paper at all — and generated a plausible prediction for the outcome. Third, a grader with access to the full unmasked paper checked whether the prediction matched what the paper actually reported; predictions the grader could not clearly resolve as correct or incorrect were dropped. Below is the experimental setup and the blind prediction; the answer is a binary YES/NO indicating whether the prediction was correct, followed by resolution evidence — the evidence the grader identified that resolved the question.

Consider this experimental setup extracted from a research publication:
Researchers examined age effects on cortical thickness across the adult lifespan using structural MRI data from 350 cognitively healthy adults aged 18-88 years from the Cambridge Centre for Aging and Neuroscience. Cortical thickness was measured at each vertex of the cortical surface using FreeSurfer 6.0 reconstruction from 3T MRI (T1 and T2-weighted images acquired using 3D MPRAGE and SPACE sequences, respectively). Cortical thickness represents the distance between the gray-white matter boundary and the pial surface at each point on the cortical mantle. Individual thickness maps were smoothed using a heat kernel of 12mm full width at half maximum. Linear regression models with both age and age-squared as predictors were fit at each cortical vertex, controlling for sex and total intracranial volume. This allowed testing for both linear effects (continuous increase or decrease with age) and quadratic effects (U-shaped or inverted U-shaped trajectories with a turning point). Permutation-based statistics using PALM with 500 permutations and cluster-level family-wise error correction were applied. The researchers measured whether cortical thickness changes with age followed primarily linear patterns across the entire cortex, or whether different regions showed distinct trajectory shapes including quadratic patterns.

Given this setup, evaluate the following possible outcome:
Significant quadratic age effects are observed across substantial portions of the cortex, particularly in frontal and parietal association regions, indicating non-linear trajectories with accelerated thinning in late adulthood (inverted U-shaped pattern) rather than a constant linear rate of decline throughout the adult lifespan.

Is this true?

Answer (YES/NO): NO